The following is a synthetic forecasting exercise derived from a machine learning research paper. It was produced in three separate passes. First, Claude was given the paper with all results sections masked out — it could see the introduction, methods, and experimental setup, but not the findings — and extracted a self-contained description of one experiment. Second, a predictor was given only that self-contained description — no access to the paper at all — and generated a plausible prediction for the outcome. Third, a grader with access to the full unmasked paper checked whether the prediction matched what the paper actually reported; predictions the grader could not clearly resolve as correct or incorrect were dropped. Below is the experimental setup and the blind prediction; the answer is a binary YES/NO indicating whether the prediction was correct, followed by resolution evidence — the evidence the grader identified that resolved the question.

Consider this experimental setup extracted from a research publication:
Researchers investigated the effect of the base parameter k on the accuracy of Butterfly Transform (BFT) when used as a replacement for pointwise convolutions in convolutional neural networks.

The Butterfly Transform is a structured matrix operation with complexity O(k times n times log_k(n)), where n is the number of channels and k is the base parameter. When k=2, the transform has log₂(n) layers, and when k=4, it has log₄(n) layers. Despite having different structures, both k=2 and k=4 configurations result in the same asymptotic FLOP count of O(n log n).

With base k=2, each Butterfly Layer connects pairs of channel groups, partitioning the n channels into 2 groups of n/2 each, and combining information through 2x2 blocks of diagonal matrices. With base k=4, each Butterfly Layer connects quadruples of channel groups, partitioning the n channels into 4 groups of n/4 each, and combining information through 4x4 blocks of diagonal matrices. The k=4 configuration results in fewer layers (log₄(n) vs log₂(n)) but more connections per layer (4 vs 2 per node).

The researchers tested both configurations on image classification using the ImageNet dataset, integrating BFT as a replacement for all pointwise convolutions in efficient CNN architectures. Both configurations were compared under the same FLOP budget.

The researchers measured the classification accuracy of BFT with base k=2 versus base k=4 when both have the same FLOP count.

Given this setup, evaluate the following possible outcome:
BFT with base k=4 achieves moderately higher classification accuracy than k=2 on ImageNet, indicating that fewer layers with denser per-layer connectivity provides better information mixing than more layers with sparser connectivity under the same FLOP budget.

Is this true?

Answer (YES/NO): NO